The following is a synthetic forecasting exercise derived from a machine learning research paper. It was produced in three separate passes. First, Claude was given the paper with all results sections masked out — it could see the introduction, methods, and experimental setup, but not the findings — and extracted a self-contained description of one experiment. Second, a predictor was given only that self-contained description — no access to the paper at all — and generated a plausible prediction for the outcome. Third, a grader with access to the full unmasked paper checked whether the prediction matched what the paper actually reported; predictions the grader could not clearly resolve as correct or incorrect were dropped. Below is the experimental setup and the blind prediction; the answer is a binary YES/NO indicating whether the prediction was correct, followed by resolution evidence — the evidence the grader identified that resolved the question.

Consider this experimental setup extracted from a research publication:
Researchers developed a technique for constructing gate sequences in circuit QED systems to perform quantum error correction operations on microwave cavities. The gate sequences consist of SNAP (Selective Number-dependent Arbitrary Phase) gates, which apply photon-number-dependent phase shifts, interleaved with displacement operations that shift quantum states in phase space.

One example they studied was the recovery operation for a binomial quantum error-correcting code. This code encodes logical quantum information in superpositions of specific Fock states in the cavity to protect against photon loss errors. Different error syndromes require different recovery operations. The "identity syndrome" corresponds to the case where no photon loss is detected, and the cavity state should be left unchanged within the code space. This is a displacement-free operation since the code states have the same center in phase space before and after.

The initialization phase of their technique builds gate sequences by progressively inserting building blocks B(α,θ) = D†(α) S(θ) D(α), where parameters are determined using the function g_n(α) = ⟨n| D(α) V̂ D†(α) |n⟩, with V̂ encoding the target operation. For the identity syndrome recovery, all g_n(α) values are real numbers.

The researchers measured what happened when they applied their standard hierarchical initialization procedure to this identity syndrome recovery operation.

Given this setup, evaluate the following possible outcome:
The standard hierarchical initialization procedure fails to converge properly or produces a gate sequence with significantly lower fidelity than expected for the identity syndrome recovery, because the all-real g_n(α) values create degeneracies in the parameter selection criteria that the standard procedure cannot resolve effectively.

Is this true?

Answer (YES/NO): YES